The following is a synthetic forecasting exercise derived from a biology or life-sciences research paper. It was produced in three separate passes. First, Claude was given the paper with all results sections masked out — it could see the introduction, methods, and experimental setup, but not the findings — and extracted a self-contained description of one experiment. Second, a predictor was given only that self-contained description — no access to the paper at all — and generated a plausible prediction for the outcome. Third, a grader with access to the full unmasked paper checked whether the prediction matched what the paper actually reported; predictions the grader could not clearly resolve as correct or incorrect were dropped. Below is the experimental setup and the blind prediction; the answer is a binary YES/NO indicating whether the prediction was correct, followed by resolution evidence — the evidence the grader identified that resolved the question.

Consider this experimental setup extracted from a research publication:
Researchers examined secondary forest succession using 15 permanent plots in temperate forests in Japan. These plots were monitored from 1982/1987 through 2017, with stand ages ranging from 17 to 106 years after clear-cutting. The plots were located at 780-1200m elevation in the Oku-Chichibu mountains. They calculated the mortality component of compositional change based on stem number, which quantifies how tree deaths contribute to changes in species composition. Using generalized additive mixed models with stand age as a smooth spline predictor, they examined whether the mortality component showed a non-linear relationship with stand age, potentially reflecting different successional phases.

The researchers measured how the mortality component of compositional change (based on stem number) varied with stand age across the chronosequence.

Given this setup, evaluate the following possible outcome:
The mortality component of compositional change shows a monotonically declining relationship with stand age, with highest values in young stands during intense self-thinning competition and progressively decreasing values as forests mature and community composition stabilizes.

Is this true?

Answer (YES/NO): NO